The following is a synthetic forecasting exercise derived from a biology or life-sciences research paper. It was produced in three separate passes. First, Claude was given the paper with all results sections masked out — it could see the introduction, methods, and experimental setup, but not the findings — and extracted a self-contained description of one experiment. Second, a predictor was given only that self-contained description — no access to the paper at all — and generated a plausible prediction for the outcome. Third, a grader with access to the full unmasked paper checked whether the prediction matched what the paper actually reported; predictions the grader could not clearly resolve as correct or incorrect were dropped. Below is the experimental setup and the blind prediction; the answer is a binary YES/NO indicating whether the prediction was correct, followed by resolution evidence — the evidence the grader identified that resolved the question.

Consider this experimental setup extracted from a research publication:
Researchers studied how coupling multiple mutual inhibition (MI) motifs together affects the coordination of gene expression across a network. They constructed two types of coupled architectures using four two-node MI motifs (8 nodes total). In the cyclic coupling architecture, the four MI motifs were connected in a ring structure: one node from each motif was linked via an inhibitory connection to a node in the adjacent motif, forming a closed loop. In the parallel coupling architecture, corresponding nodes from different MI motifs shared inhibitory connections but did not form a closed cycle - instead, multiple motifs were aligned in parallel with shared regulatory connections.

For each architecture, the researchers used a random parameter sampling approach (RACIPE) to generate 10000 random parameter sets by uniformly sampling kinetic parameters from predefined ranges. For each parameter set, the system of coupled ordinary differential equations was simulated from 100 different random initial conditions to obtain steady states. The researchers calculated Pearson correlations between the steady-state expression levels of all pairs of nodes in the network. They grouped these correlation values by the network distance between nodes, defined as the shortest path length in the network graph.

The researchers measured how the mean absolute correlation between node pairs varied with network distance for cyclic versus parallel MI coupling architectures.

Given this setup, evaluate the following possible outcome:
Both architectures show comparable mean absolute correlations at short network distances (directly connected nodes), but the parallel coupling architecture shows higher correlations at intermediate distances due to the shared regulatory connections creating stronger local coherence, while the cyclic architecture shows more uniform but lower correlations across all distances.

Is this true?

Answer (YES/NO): NO